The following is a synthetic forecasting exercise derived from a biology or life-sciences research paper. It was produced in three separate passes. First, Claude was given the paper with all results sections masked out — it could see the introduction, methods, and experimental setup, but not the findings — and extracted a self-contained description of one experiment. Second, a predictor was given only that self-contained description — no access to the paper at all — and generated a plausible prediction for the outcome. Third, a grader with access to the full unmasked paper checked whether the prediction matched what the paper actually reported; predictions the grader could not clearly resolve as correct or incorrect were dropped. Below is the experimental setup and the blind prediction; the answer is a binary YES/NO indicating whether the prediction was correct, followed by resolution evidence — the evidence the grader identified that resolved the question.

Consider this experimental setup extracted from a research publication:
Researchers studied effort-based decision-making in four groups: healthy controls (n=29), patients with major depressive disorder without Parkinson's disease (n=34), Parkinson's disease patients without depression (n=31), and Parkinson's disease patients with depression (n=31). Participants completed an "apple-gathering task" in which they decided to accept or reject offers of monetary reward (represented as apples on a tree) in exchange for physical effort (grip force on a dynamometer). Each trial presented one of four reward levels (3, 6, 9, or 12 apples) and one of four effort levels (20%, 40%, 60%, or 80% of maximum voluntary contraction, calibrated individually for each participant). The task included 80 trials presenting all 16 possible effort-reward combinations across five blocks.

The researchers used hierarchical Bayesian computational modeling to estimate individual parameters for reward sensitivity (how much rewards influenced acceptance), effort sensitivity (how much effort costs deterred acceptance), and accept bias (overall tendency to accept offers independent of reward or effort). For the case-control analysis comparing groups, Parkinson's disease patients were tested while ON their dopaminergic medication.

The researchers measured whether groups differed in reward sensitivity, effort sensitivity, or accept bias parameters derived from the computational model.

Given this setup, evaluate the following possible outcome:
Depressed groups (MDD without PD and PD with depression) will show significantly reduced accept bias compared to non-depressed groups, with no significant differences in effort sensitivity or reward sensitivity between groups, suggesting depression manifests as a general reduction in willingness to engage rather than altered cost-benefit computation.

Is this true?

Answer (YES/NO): NO